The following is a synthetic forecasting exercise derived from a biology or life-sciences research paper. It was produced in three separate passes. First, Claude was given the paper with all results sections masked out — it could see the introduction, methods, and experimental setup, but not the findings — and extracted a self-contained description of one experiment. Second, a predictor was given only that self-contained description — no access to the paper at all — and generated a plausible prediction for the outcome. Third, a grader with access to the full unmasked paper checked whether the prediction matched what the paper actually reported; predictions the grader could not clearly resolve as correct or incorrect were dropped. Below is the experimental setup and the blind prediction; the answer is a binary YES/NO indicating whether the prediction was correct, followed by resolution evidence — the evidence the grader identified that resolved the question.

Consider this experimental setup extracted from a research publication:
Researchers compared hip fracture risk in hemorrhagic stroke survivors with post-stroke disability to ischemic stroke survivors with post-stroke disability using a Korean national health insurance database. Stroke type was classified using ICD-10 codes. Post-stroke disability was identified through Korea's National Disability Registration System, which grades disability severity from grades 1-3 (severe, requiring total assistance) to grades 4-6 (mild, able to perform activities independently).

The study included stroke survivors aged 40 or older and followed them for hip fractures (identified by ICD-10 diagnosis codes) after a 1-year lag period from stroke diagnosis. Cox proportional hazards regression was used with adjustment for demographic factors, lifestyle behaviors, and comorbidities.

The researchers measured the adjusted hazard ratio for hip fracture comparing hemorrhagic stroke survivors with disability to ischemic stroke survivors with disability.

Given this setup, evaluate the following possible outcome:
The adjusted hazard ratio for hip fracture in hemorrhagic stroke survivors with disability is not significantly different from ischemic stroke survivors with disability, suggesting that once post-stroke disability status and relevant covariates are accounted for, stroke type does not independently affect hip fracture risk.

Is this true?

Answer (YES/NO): NO